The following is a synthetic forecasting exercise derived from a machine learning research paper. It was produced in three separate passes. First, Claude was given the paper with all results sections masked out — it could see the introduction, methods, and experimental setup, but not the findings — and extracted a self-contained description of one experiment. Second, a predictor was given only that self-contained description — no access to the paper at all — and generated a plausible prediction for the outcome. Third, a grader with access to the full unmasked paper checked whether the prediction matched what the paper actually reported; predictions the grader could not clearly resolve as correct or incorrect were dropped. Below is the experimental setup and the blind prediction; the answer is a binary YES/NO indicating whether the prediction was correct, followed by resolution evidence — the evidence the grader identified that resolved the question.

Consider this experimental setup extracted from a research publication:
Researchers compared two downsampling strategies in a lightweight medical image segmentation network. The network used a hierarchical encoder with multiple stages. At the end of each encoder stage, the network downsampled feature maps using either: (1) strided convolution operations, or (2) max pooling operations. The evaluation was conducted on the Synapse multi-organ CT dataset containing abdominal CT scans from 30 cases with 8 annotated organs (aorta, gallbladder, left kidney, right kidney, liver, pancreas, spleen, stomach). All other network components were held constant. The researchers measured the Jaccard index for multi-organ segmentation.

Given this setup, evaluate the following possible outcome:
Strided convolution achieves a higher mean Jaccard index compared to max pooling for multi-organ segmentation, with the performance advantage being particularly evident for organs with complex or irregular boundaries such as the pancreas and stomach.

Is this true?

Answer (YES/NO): NO